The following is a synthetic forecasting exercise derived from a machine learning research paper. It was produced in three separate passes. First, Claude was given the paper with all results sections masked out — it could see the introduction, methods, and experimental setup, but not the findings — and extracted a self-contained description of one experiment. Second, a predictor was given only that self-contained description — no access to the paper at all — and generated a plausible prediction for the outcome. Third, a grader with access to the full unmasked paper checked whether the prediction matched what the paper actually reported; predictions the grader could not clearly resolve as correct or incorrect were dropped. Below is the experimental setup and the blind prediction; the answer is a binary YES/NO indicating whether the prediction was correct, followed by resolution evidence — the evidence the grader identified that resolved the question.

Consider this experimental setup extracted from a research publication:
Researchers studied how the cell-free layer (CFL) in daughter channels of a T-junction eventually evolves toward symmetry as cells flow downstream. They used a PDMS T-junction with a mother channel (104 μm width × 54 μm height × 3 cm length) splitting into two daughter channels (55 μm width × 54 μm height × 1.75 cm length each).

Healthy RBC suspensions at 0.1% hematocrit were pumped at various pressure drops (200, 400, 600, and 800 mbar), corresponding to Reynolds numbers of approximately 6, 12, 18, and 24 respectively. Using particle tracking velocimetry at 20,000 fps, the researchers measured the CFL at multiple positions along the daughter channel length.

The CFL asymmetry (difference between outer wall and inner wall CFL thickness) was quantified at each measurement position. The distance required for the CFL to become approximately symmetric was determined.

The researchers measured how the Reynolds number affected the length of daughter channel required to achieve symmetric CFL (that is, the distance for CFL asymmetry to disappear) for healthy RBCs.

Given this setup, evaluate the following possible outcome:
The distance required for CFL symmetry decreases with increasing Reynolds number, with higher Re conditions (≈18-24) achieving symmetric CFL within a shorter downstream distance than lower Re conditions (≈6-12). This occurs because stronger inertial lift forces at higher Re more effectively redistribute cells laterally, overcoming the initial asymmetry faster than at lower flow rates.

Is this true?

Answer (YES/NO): NO